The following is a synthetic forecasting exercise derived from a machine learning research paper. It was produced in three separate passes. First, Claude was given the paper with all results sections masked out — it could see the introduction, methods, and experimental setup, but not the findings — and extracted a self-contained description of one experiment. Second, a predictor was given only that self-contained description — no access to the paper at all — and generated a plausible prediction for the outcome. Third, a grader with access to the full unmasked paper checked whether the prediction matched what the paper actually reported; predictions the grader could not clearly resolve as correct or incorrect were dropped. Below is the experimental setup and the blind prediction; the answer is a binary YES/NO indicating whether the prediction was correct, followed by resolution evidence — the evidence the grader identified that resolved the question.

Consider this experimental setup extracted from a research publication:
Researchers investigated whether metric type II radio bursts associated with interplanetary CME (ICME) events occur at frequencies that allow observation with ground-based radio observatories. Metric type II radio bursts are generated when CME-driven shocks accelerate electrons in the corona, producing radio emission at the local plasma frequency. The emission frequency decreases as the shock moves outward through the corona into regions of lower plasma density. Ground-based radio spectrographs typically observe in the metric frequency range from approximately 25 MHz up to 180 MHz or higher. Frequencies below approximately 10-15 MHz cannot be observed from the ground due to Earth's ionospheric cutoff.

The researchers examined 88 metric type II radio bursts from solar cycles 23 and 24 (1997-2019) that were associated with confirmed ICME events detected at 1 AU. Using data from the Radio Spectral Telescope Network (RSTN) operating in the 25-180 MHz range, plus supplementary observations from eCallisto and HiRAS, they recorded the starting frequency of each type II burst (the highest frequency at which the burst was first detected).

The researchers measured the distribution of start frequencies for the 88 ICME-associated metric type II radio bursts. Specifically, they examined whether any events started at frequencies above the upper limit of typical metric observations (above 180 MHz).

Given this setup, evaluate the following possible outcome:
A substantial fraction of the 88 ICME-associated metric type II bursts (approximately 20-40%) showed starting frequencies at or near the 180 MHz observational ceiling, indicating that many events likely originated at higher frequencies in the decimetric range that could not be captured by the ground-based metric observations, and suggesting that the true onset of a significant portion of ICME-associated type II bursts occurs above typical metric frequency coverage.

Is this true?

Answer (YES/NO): NO